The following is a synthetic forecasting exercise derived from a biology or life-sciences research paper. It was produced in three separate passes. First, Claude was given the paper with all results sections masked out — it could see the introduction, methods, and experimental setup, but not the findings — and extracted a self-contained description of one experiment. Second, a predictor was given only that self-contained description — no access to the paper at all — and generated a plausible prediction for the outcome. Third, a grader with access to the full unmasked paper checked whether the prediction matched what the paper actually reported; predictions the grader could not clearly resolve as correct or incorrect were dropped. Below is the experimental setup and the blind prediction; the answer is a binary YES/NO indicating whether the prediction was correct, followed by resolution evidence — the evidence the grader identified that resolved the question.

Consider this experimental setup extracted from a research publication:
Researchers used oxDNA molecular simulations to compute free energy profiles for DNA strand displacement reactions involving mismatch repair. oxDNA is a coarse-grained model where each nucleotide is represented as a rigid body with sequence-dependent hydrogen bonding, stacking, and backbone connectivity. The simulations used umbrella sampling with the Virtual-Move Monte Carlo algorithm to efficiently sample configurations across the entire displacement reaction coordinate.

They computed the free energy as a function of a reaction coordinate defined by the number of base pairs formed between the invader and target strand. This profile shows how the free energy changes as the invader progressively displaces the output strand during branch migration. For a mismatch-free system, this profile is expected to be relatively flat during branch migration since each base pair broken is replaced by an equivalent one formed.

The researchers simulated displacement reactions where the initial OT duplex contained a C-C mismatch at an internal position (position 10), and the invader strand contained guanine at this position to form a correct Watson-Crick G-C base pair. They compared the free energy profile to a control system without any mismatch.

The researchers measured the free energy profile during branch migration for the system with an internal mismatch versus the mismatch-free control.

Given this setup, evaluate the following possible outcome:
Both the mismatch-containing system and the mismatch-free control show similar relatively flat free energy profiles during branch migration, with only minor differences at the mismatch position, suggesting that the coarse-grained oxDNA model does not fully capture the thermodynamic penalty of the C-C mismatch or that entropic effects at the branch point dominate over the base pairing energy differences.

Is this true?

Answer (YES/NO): NO